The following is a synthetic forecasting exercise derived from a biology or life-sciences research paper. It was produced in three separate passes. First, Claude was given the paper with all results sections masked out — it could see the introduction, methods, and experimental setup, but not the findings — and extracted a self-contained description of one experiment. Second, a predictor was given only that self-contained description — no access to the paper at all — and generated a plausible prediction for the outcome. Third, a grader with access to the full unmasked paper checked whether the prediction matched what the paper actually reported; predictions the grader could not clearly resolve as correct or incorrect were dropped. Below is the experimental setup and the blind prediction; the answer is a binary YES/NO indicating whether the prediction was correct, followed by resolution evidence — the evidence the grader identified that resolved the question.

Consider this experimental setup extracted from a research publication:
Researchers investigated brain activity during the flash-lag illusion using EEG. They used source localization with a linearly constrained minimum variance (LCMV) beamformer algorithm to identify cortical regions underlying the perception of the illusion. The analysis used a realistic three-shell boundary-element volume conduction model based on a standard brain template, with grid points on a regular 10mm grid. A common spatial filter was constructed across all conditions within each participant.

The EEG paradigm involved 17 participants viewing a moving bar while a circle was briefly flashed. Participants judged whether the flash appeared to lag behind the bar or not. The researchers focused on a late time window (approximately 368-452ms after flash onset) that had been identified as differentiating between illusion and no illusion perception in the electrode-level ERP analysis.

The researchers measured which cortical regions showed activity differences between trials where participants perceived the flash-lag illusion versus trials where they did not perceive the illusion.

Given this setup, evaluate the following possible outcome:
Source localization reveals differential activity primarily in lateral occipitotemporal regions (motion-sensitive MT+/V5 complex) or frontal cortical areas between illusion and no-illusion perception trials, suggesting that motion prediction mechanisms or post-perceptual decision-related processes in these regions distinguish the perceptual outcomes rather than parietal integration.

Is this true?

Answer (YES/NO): NO